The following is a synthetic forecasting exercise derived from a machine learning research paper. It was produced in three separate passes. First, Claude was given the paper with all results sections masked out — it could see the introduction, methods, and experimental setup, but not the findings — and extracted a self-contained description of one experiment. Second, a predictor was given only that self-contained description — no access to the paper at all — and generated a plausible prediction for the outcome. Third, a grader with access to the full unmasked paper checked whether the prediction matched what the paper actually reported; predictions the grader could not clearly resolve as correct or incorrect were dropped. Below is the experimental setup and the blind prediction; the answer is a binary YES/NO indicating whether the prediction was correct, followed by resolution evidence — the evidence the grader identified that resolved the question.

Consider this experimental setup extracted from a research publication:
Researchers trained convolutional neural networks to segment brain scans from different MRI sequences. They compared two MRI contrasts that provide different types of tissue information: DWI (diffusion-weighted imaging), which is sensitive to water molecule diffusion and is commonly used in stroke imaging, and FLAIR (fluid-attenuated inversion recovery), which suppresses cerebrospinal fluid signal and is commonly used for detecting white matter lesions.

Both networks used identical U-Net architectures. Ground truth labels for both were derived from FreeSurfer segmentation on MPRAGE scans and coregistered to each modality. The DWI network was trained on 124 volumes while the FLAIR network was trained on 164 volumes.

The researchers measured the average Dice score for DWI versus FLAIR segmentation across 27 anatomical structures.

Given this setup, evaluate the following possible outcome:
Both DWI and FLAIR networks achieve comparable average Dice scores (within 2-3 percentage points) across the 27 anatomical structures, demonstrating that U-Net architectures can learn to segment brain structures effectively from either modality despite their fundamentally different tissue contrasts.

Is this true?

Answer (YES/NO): YES